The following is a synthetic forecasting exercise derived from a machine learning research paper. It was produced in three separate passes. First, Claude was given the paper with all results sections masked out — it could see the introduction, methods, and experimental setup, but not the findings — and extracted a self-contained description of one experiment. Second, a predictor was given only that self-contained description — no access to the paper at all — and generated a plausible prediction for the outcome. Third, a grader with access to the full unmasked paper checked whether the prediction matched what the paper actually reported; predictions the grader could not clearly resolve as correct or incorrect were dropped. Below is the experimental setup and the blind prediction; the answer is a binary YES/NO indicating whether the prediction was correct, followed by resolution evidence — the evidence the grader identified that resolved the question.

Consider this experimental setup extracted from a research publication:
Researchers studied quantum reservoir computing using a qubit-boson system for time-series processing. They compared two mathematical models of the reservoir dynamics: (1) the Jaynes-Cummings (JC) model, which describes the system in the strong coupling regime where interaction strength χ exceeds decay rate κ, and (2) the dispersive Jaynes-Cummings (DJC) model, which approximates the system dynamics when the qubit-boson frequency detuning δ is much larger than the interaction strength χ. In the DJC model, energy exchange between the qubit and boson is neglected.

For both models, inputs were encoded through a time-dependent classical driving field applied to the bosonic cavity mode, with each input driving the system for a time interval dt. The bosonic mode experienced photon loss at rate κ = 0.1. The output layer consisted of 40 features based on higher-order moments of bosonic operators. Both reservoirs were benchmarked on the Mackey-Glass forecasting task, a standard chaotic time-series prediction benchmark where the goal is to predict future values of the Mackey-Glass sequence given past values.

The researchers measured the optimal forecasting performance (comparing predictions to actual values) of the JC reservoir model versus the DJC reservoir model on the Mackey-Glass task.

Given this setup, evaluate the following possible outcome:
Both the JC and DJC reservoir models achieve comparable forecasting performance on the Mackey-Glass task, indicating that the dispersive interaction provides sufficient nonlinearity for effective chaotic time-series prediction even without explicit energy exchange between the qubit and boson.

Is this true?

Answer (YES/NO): YES